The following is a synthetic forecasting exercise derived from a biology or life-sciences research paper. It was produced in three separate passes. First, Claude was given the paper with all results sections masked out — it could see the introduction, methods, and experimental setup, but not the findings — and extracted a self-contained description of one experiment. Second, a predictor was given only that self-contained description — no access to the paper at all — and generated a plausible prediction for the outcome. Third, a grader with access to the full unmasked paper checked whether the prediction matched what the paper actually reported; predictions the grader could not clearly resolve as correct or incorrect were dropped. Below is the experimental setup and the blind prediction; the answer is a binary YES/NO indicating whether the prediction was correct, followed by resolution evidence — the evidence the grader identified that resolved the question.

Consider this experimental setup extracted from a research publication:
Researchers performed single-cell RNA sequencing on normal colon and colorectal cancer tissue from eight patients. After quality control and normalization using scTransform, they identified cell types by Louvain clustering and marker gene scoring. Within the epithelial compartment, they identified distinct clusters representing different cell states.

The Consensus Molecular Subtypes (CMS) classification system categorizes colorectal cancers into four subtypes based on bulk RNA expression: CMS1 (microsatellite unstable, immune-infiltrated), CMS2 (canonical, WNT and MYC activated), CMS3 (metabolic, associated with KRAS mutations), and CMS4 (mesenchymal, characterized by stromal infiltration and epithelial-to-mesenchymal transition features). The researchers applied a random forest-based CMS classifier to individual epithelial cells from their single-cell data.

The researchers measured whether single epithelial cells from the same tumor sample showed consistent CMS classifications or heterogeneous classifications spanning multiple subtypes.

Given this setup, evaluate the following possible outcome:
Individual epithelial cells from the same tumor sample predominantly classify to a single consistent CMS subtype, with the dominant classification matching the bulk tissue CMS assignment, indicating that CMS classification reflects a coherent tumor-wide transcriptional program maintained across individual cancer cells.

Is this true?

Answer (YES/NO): NO